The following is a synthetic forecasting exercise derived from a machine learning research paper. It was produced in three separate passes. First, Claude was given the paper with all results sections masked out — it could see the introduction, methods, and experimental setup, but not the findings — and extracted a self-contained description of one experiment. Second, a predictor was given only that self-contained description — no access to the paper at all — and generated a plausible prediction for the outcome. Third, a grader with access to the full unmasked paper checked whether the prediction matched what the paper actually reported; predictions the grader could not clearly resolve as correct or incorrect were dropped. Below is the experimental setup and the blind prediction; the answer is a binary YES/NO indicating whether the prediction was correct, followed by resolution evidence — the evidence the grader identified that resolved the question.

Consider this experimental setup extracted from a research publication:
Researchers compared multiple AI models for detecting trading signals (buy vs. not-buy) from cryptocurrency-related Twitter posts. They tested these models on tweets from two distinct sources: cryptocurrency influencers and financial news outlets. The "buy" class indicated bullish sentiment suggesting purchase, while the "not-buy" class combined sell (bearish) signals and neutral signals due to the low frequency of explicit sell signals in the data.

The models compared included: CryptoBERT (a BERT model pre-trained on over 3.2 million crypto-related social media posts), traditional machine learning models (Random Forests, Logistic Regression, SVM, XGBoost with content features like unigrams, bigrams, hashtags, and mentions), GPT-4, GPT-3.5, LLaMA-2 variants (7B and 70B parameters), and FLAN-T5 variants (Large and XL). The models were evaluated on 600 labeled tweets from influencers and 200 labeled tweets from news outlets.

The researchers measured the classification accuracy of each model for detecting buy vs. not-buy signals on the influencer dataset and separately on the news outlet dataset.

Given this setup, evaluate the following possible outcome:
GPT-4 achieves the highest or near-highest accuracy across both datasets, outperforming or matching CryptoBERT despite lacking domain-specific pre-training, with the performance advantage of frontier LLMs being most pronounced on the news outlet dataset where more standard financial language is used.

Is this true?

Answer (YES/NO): NO